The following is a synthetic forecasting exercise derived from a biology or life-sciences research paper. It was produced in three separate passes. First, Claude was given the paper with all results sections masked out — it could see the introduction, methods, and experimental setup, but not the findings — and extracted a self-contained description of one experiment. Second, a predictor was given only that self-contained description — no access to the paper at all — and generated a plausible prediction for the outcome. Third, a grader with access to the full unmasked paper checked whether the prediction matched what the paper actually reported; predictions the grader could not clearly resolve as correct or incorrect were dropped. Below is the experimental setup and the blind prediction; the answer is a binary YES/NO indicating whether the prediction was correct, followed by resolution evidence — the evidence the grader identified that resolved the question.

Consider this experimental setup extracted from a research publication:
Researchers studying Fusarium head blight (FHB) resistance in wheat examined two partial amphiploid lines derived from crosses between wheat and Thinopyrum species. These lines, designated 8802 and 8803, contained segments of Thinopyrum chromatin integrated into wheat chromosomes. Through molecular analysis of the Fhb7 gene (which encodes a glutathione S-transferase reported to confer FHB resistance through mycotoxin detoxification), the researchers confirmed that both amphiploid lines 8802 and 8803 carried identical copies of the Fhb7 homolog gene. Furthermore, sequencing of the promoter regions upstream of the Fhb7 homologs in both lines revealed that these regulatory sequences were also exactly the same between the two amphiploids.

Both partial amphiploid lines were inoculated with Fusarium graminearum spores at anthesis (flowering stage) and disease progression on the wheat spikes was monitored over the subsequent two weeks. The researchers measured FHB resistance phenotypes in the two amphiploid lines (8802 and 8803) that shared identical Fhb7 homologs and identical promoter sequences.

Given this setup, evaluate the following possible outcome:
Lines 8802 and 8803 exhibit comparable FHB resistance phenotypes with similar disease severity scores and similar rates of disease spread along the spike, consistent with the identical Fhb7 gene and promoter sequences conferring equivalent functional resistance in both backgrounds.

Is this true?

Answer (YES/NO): NO